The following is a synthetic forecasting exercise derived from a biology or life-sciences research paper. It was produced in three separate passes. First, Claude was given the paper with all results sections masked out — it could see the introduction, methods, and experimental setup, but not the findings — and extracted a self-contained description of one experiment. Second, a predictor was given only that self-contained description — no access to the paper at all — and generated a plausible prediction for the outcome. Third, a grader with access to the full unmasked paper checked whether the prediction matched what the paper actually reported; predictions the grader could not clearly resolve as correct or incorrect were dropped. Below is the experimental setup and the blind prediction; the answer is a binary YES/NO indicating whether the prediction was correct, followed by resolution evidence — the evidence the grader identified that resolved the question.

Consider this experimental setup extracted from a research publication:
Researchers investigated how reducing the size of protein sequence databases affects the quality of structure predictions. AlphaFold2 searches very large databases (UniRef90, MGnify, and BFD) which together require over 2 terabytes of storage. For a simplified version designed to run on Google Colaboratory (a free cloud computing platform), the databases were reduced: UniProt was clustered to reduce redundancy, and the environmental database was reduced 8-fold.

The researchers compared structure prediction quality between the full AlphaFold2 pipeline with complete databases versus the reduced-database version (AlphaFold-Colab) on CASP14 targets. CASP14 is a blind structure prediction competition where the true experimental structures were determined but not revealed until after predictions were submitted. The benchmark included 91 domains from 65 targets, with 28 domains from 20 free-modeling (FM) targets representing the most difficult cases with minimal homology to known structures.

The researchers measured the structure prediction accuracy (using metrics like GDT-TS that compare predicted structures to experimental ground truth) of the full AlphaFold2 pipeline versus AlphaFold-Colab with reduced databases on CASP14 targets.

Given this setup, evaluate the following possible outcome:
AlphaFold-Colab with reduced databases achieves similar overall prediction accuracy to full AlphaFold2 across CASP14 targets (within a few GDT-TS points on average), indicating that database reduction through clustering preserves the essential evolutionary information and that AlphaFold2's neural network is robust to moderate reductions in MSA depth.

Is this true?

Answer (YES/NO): NO